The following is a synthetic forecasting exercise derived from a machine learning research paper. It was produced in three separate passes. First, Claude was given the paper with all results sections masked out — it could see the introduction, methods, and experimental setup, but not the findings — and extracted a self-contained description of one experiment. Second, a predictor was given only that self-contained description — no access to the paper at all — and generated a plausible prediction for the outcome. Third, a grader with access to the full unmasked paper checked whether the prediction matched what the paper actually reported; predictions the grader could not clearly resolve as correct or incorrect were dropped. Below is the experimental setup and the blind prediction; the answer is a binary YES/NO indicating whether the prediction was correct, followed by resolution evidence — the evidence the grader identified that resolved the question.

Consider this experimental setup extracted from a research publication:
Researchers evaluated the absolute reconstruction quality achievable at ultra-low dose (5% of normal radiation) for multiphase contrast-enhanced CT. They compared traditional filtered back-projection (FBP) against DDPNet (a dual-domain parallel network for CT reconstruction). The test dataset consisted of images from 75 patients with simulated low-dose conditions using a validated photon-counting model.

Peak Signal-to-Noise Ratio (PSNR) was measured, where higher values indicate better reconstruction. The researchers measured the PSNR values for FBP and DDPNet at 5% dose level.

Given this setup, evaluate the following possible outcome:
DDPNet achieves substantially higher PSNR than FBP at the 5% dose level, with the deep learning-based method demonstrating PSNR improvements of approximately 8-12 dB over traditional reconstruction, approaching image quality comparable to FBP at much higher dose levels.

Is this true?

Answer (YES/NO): YES